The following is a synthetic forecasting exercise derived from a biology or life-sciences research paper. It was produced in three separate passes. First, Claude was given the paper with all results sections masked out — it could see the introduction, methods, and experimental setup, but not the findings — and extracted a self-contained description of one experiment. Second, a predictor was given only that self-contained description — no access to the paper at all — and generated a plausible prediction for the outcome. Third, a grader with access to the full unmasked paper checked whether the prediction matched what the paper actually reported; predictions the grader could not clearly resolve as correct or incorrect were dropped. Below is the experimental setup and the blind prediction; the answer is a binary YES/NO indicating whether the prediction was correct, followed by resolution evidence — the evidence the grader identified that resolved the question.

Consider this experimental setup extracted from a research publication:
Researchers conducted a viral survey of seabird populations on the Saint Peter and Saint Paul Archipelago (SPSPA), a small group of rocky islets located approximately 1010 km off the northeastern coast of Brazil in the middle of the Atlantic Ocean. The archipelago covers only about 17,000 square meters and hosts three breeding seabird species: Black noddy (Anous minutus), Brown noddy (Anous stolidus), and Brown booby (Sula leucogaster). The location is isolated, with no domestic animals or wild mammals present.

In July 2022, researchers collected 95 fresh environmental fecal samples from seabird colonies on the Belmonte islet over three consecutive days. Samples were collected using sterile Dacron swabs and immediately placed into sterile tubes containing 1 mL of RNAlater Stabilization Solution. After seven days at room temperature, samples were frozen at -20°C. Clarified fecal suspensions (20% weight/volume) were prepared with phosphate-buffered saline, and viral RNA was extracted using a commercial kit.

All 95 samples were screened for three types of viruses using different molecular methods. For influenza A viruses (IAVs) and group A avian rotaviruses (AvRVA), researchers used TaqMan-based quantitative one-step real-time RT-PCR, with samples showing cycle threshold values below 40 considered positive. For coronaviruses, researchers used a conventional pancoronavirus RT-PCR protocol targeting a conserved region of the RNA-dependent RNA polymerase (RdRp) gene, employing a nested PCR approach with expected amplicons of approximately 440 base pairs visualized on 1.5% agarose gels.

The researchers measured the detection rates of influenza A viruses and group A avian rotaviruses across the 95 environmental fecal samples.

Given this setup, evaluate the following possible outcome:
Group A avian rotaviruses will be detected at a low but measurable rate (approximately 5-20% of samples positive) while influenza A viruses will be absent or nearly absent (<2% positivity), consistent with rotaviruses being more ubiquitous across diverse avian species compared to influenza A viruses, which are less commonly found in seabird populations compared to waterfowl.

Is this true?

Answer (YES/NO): NO